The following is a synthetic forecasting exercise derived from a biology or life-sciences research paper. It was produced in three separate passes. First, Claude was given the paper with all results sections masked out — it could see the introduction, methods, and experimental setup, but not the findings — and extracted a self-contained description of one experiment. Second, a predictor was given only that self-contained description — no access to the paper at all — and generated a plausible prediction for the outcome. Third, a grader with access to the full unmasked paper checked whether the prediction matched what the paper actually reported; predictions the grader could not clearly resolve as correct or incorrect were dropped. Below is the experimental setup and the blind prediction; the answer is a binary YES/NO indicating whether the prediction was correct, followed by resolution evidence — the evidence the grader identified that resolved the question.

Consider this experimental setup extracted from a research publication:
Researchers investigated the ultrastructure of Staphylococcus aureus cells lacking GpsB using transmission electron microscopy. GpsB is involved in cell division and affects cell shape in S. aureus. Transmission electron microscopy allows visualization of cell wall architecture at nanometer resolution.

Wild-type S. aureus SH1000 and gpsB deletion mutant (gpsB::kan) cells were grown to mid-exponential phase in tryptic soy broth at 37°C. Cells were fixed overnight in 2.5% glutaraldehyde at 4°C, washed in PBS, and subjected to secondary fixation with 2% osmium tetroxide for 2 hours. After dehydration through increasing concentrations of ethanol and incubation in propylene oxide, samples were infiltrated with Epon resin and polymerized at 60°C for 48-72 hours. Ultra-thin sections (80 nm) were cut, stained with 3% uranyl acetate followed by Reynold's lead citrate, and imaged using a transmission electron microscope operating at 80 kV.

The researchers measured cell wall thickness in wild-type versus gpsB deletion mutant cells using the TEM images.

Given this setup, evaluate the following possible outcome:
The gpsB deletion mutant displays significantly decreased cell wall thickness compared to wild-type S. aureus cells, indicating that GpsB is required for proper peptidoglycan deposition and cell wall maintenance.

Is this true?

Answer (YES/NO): YES